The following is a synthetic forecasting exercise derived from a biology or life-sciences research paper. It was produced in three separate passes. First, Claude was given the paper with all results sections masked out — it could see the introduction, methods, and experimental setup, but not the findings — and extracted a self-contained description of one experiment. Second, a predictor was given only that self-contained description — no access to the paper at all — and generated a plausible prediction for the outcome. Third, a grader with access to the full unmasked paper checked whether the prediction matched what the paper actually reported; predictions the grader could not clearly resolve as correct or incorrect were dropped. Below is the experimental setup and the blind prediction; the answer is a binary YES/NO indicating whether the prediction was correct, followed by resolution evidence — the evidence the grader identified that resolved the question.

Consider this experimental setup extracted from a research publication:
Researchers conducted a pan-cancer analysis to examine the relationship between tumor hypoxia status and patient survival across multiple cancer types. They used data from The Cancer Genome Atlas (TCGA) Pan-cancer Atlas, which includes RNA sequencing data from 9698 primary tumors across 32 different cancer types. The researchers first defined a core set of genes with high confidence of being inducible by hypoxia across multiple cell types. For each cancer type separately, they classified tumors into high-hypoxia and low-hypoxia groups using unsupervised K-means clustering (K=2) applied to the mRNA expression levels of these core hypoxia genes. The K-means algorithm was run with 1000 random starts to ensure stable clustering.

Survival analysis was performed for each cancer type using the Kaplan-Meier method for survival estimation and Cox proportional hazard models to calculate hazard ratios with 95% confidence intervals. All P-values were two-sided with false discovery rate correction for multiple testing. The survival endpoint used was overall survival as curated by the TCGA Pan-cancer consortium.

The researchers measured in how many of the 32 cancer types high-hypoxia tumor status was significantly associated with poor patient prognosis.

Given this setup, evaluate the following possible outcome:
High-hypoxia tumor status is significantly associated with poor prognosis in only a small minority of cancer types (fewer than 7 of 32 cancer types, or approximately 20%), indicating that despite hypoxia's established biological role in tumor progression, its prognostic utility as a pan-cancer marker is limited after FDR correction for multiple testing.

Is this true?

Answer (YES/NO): NO